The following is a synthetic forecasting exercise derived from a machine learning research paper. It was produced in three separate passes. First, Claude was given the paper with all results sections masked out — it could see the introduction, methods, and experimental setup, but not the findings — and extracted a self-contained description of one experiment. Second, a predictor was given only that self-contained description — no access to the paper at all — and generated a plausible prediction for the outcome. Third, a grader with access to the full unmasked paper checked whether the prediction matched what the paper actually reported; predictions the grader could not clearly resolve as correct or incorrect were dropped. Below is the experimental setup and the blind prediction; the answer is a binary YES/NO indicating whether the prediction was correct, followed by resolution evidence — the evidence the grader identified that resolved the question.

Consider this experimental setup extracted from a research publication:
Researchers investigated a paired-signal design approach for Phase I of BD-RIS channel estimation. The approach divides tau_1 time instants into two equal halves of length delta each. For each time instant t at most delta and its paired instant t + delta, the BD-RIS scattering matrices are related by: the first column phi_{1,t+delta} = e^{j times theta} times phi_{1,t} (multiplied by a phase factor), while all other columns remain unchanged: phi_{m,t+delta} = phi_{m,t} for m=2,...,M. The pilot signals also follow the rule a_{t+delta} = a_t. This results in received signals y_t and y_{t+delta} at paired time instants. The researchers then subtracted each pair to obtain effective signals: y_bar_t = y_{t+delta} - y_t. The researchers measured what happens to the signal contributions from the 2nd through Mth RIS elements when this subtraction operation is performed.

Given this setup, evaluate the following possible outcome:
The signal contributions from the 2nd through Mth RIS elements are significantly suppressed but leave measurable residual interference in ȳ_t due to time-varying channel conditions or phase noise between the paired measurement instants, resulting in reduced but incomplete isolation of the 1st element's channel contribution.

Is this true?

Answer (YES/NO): NO